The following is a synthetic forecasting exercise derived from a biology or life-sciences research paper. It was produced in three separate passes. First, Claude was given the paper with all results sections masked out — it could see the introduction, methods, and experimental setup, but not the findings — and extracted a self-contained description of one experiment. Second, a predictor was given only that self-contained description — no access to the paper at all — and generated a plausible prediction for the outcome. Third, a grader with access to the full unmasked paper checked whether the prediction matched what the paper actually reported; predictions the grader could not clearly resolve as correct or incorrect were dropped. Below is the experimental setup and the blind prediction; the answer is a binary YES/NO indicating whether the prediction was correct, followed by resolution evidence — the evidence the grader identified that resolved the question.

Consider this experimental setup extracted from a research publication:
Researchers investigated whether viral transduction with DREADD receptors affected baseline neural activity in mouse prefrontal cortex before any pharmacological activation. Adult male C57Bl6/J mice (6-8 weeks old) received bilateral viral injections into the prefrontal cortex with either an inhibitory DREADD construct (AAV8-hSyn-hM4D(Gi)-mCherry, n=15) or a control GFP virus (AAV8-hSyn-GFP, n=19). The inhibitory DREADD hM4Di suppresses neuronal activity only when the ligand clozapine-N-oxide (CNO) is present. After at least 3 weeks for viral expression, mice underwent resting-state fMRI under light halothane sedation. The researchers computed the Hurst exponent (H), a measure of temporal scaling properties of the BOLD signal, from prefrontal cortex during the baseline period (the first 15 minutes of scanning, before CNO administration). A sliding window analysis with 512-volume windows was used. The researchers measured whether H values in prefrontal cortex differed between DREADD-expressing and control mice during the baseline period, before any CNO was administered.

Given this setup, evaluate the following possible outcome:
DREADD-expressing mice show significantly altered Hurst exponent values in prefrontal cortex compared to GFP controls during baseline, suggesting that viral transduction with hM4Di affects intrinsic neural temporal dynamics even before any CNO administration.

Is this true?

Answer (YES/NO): NO